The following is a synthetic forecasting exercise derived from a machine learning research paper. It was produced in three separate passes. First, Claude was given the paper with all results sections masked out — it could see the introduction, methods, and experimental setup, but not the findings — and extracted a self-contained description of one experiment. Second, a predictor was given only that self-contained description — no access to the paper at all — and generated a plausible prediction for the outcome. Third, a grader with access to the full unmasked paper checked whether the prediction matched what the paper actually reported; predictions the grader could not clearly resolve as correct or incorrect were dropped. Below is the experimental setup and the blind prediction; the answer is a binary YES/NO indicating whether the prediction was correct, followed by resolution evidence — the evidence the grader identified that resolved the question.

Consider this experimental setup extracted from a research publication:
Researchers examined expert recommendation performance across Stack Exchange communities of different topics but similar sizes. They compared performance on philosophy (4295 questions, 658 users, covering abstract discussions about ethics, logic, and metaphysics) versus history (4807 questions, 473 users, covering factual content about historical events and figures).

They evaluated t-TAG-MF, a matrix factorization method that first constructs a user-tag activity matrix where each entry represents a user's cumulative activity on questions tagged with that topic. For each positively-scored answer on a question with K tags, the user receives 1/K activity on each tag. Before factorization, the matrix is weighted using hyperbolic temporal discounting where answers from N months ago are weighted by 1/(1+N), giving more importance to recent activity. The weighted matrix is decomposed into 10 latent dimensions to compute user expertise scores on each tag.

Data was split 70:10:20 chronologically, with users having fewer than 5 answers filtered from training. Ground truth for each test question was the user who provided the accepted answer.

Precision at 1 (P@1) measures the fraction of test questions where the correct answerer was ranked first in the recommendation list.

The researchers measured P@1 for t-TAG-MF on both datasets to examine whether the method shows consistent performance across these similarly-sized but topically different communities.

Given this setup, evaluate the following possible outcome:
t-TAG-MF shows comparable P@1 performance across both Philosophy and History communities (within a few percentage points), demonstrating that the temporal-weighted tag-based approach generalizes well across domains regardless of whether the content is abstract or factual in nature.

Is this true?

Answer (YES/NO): NO